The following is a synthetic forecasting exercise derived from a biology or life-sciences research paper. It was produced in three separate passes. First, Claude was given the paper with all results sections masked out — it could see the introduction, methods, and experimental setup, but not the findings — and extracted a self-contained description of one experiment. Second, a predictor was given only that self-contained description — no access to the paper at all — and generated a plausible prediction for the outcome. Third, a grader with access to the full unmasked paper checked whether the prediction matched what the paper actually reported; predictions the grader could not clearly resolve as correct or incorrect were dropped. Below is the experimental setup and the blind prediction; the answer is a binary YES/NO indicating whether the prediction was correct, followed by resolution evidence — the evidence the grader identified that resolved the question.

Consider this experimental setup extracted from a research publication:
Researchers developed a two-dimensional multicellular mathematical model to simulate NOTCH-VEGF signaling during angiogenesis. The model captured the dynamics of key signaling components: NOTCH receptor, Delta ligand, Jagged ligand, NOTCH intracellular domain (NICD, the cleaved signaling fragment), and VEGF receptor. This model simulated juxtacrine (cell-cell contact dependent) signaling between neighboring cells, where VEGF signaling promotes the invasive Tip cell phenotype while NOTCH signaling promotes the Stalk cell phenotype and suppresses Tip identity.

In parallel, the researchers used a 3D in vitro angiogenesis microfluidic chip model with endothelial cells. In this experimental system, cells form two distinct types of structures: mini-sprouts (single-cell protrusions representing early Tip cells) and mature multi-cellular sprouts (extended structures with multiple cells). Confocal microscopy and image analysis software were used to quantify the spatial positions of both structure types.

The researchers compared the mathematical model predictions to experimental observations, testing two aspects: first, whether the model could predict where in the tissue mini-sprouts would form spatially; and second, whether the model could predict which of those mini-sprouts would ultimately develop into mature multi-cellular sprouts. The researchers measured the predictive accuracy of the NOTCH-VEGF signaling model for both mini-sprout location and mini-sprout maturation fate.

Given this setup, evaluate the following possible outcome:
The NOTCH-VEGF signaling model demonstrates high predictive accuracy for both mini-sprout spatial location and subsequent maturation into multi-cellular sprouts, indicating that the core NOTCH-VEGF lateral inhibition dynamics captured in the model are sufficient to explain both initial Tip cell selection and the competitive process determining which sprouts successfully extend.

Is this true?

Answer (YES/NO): NO